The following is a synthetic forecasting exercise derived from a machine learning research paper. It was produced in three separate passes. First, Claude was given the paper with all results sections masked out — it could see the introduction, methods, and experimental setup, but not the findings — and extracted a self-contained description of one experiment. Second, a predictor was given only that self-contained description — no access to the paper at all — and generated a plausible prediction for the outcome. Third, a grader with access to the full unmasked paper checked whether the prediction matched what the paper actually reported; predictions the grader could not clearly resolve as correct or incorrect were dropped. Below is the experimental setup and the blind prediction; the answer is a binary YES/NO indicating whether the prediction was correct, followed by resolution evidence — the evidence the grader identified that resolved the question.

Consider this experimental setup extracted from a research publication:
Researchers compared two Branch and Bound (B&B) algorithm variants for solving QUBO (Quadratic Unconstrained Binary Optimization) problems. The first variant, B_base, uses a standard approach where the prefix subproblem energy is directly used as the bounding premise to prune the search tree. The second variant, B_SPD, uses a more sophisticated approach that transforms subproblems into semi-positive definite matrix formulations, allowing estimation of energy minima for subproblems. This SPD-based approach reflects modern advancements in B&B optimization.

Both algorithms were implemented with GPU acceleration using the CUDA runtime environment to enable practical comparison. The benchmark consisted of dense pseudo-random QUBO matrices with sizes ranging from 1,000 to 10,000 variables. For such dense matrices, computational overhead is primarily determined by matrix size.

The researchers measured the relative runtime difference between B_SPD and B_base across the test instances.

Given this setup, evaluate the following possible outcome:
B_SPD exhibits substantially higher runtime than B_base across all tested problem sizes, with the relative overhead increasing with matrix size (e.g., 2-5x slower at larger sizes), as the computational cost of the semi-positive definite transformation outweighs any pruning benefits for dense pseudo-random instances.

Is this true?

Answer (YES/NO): NO